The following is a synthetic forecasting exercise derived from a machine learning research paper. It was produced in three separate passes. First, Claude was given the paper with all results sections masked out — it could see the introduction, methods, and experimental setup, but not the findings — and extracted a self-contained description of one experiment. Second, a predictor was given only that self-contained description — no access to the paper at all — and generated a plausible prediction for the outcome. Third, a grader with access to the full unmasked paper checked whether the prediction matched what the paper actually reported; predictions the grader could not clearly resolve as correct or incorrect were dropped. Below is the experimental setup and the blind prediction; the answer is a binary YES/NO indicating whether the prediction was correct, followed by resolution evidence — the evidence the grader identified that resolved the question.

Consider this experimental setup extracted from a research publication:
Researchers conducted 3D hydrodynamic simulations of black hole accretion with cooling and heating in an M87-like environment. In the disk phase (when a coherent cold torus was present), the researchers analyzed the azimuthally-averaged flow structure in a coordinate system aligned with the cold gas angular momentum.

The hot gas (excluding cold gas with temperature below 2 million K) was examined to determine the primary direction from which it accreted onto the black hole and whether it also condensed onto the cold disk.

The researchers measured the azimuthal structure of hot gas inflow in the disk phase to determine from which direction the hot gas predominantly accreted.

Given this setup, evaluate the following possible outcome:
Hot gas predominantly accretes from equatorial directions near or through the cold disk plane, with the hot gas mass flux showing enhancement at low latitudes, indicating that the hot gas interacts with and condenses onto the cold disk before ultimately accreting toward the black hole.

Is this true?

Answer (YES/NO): NO